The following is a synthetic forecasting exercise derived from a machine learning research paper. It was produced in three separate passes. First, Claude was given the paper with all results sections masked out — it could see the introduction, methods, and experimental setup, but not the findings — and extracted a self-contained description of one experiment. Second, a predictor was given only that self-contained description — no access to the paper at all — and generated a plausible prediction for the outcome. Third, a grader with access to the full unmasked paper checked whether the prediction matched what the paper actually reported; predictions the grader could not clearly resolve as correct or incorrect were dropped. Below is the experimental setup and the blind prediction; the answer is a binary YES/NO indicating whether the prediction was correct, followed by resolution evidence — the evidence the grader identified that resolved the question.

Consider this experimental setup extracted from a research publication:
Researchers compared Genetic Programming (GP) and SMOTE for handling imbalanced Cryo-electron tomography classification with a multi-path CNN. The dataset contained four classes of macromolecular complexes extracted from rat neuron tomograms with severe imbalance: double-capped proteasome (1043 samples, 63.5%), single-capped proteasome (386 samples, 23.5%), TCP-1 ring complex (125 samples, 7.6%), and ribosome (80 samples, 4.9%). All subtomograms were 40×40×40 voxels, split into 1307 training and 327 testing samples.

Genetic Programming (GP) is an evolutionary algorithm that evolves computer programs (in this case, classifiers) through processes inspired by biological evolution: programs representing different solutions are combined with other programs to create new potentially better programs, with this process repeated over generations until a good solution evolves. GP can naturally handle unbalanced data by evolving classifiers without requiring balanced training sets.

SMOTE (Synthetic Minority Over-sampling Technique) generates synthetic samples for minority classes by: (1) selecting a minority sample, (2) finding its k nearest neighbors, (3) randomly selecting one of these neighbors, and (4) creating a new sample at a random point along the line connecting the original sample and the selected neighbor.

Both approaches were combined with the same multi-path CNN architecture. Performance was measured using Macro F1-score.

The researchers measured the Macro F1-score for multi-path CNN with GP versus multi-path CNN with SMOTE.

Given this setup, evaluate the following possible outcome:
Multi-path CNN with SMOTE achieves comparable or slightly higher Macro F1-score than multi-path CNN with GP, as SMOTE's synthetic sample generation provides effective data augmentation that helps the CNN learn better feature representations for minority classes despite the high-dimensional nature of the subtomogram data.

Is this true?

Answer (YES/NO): NO